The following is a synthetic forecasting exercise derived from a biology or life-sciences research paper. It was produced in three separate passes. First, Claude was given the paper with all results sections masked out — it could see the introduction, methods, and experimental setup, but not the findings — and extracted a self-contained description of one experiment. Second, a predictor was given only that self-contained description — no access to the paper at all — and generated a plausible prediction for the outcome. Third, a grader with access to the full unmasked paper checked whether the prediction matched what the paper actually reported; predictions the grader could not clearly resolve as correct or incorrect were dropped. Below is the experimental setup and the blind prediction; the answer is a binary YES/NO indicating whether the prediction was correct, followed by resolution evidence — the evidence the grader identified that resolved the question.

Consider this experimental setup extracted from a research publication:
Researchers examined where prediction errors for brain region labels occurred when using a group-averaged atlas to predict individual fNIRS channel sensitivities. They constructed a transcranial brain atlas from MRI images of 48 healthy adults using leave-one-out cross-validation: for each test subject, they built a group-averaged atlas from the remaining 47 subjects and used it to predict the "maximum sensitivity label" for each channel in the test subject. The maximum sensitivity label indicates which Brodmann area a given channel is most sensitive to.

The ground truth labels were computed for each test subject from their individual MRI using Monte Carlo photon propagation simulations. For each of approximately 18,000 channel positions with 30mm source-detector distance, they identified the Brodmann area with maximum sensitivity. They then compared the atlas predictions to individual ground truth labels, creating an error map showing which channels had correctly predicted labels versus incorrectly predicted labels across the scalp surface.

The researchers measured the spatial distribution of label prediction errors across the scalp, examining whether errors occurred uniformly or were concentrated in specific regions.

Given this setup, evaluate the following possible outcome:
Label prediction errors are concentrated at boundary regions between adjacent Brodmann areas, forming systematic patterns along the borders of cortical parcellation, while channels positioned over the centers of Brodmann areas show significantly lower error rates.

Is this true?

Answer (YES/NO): YES